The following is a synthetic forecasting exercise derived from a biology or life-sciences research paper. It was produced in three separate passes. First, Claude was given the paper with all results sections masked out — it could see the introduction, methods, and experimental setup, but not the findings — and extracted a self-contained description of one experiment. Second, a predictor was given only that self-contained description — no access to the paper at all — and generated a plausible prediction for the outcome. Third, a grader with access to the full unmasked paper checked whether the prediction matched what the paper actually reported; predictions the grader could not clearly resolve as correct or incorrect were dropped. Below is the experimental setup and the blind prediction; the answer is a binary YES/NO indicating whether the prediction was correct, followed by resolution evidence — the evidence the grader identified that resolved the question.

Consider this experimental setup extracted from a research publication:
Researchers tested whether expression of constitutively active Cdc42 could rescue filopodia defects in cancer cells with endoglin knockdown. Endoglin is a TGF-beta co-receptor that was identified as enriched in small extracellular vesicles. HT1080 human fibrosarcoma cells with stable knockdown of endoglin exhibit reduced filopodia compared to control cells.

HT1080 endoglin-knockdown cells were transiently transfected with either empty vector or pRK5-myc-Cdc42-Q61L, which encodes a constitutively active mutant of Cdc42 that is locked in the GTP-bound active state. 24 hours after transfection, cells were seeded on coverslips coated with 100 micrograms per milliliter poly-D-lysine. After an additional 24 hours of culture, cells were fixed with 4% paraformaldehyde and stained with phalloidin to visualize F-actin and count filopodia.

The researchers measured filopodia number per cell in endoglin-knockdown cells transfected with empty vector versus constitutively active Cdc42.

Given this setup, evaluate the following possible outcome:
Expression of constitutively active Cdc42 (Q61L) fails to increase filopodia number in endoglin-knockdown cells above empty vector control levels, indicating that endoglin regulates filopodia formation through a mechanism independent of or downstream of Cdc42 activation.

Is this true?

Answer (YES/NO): NO